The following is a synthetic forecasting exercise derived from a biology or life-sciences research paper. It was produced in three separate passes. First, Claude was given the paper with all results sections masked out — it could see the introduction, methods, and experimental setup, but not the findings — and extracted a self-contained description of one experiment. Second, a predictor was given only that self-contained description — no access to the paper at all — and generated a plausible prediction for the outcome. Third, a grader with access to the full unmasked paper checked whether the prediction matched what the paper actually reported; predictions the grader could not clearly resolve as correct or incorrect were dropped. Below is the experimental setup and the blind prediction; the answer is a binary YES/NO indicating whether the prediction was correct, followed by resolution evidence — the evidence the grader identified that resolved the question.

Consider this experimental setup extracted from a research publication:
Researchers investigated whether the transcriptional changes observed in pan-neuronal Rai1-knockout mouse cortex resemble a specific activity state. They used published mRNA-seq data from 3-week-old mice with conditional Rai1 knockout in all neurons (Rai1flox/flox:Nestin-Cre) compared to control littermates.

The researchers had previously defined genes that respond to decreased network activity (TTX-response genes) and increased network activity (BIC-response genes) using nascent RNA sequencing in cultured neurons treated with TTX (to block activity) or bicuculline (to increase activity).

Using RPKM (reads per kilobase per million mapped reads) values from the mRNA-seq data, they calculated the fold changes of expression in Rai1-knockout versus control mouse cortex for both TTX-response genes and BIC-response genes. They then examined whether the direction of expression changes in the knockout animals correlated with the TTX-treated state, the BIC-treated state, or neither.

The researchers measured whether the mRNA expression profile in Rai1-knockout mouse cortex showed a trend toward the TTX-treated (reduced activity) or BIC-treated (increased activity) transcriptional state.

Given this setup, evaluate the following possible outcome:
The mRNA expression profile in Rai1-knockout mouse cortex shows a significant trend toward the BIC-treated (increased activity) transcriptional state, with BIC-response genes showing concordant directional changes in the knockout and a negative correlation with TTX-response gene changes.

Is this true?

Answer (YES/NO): NO